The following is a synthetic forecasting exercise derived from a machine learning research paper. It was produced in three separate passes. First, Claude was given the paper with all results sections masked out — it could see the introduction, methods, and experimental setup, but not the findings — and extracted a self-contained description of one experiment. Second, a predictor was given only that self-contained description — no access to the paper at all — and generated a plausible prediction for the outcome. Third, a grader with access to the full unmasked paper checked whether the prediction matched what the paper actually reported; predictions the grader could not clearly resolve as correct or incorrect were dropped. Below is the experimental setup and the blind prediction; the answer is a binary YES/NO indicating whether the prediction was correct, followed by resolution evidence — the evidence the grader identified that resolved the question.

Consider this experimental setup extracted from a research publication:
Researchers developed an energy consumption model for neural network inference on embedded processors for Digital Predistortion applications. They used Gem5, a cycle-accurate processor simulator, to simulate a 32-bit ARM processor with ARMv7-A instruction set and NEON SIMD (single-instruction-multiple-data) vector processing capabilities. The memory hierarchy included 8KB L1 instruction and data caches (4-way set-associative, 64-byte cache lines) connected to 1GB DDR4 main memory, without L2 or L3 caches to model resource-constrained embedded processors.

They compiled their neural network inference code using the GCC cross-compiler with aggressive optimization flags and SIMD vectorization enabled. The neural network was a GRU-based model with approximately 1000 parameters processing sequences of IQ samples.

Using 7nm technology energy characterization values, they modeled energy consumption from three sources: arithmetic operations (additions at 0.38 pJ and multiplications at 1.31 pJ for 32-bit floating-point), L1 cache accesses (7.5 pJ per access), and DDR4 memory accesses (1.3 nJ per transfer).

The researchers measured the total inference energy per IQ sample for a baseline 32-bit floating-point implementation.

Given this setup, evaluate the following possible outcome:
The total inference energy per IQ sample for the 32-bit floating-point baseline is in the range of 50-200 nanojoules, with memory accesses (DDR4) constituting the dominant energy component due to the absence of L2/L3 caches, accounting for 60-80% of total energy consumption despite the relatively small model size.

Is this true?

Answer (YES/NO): NO